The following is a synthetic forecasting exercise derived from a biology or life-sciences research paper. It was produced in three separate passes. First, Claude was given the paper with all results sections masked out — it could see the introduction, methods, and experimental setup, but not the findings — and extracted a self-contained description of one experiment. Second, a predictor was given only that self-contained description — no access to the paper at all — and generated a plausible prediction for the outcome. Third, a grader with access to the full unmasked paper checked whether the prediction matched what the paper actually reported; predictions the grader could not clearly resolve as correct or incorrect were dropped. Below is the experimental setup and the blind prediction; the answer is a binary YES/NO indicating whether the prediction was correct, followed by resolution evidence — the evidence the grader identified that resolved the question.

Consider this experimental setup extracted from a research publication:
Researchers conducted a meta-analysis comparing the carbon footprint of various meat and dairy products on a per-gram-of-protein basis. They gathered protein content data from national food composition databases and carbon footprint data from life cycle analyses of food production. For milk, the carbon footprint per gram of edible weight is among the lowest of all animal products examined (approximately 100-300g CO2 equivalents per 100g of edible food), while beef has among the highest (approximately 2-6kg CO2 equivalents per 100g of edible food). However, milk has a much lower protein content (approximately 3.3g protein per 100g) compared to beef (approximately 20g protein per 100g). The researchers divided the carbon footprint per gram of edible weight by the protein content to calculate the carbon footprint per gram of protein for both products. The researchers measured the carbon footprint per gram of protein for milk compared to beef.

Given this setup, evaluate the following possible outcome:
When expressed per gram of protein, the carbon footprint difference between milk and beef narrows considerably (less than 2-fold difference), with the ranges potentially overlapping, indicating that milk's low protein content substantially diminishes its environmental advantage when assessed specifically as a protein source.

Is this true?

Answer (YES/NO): NO